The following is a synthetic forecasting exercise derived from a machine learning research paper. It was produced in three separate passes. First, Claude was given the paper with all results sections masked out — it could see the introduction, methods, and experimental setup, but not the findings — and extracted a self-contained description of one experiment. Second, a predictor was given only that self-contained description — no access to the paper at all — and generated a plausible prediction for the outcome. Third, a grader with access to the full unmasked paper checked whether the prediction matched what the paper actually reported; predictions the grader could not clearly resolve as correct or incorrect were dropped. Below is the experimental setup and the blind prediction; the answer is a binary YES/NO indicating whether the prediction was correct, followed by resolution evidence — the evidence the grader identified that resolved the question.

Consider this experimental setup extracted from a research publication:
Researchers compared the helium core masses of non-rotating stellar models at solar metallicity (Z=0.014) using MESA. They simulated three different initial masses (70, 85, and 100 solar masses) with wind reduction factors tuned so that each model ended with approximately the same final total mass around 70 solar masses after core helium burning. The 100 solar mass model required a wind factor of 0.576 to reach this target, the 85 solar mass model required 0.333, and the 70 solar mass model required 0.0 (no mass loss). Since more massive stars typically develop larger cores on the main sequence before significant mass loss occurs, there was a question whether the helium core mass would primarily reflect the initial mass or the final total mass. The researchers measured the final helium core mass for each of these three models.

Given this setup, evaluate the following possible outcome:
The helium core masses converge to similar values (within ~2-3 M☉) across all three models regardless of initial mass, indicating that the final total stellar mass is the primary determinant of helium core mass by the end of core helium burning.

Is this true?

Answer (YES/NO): NO